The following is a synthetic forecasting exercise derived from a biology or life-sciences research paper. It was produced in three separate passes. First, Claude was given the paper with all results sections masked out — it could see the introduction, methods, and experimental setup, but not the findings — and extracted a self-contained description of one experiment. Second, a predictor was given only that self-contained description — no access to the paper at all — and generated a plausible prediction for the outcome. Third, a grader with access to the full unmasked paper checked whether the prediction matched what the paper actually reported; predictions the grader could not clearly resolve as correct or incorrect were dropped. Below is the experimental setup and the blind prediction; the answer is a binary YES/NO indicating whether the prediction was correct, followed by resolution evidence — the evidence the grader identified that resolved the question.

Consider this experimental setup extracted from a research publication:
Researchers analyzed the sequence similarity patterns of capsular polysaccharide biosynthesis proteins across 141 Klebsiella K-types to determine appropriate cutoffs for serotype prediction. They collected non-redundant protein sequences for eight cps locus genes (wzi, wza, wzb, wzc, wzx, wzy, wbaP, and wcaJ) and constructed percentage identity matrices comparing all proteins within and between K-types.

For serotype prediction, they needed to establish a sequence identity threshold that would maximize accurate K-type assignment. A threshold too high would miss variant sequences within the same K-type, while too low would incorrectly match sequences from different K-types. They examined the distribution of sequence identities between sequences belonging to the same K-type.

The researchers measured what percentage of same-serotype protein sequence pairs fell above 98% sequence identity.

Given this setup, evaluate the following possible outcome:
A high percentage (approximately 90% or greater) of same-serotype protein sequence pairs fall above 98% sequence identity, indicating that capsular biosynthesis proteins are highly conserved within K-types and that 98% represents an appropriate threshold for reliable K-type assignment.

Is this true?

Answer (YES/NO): NO